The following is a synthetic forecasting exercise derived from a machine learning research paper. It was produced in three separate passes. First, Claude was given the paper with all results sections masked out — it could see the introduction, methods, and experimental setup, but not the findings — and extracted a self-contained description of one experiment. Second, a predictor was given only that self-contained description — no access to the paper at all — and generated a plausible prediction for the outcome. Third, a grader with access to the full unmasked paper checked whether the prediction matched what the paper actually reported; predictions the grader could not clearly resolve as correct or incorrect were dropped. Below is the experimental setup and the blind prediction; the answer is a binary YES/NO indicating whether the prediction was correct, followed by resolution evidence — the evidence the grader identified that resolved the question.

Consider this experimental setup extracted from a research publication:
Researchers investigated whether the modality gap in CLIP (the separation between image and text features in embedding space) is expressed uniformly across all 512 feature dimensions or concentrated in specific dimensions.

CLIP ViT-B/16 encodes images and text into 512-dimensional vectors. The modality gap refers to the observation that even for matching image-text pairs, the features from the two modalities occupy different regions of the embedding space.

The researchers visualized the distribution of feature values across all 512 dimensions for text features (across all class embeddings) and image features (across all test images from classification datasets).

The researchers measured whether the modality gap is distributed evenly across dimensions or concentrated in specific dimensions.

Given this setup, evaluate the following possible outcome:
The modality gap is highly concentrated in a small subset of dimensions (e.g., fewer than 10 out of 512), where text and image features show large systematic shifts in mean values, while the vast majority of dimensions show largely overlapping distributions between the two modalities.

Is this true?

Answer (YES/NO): YES